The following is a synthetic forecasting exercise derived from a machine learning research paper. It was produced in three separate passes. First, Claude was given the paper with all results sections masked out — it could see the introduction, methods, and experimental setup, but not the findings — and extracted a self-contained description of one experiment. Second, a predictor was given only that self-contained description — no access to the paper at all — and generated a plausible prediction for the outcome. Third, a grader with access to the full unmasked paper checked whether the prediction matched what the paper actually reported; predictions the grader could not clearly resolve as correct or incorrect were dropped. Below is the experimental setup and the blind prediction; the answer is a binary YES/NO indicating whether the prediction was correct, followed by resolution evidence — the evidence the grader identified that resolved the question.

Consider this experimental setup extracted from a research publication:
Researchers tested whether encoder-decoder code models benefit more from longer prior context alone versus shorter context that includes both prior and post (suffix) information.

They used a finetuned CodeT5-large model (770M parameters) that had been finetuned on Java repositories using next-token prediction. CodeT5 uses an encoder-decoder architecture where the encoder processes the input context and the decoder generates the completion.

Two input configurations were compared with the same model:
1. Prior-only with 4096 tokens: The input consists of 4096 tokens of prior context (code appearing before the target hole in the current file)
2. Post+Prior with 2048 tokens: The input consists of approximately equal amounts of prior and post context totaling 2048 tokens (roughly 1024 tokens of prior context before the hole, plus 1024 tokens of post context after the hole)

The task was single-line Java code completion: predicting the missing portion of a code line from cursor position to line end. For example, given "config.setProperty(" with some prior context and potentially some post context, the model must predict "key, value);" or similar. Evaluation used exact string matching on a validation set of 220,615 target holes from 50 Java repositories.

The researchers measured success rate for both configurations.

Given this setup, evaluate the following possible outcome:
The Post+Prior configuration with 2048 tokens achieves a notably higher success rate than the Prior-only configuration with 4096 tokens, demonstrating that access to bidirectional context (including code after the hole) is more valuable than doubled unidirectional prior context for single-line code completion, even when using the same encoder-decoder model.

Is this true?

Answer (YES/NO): YES